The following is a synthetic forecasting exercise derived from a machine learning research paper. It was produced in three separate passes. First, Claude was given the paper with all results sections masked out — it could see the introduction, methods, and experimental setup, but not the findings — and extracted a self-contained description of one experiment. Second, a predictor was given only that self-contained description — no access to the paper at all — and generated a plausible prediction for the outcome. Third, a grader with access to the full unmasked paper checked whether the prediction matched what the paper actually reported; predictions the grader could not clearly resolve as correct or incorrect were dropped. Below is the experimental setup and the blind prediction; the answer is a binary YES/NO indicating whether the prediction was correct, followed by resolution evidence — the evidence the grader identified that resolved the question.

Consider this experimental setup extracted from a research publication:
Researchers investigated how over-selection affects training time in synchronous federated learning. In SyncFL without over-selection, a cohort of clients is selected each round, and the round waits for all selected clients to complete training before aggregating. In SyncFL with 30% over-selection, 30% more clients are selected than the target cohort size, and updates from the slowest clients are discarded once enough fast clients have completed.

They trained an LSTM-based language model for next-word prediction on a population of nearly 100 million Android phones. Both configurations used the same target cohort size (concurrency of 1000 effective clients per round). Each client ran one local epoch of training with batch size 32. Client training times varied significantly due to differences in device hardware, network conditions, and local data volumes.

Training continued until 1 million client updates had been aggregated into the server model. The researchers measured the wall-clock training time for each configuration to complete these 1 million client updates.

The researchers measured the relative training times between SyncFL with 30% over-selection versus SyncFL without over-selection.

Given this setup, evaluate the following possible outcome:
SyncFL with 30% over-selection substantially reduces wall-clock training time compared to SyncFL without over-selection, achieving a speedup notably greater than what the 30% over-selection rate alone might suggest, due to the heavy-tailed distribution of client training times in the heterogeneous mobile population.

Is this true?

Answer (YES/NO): YES